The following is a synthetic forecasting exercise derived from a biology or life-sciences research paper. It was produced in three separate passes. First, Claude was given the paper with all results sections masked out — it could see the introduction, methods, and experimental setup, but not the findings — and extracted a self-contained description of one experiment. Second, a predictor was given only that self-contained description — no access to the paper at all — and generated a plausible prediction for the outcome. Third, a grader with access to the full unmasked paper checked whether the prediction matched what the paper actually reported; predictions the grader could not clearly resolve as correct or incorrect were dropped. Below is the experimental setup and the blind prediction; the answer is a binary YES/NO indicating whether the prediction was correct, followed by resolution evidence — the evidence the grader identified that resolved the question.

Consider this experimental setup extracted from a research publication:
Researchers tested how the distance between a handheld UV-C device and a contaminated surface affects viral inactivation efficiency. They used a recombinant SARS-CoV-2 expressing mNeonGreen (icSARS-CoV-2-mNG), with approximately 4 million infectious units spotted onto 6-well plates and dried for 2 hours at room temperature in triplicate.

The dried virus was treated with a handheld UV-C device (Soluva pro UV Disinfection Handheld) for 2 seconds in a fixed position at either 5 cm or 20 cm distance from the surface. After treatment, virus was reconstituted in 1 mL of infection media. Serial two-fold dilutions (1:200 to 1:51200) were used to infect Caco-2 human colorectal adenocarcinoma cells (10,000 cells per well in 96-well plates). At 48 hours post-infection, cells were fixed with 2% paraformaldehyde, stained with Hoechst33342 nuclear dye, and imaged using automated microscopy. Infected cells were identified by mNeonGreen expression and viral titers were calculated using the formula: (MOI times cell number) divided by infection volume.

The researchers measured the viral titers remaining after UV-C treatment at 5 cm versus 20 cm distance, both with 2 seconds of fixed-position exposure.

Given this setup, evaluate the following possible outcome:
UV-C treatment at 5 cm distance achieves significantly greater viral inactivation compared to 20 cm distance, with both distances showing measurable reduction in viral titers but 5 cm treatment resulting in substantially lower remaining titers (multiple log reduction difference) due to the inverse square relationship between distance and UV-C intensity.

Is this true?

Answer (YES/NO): NO